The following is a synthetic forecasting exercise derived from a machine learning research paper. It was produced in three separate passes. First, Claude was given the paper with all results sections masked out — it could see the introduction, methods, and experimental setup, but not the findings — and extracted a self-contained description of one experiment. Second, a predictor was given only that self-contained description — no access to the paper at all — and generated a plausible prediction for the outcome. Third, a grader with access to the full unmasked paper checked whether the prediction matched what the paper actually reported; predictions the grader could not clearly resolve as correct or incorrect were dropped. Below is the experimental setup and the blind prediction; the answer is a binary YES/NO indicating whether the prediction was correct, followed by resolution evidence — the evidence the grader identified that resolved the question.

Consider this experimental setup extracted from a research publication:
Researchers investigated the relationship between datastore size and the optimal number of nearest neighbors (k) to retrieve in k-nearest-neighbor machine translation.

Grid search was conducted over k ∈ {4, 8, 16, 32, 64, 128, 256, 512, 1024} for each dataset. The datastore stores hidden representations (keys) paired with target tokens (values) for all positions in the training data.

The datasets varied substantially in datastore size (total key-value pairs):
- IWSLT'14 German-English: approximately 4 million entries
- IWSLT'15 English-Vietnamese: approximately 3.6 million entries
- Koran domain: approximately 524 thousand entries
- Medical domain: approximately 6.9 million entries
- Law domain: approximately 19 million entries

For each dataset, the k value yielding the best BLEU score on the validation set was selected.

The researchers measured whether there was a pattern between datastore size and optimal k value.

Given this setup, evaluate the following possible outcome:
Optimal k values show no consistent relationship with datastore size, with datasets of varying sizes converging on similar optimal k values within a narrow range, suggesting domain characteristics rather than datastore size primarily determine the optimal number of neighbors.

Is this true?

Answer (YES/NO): NO